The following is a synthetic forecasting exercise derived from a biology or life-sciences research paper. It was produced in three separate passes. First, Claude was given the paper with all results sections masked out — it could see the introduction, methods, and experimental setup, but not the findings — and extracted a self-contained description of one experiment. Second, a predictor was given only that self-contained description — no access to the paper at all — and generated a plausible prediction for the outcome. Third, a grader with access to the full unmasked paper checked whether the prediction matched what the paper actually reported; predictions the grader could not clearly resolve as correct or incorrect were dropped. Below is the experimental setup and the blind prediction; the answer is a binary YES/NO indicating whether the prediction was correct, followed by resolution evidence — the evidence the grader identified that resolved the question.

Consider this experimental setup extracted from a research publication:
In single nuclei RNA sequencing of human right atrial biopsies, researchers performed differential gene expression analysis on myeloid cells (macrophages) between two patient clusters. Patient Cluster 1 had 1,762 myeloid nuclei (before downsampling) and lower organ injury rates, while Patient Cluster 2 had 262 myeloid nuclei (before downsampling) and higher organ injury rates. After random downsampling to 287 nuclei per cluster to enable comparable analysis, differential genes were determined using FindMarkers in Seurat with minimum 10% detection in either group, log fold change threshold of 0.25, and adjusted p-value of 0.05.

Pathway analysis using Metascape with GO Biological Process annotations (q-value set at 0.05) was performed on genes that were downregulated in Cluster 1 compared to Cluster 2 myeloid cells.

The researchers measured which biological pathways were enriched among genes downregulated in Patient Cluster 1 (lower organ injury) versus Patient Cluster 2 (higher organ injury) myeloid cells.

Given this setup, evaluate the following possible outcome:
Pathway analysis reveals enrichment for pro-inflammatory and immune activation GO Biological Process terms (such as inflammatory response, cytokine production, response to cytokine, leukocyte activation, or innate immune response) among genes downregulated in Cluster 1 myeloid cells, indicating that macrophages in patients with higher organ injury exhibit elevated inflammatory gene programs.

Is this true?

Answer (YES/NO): NO